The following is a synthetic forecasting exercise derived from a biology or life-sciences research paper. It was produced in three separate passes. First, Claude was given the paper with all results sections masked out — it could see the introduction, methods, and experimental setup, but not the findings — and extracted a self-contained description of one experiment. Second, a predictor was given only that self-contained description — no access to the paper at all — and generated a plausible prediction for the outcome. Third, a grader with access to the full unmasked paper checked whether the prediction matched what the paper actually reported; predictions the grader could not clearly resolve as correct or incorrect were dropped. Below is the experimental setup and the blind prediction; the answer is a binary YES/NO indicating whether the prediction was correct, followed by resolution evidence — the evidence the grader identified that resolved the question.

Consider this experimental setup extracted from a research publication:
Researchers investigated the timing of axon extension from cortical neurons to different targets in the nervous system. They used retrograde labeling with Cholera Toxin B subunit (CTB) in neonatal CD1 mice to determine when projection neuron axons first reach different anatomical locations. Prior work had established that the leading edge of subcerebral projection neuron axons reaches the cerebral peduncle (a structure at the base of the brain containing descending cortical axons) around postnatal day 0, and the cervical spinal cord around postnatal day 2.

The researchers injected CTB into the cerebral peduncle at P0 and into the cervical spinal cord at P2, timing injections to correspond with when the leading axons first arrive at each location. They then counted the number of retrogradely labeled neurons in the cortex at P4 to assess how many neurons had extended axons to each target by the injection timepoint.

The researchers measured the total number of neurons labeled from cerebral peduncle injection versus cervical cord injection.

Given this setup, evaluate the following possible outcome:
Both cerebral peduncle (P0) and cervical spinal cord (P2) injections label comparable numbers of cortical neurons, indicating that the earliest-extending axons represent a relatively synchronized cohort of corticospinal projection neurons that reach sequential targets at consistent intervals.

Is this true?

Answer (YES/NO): NO